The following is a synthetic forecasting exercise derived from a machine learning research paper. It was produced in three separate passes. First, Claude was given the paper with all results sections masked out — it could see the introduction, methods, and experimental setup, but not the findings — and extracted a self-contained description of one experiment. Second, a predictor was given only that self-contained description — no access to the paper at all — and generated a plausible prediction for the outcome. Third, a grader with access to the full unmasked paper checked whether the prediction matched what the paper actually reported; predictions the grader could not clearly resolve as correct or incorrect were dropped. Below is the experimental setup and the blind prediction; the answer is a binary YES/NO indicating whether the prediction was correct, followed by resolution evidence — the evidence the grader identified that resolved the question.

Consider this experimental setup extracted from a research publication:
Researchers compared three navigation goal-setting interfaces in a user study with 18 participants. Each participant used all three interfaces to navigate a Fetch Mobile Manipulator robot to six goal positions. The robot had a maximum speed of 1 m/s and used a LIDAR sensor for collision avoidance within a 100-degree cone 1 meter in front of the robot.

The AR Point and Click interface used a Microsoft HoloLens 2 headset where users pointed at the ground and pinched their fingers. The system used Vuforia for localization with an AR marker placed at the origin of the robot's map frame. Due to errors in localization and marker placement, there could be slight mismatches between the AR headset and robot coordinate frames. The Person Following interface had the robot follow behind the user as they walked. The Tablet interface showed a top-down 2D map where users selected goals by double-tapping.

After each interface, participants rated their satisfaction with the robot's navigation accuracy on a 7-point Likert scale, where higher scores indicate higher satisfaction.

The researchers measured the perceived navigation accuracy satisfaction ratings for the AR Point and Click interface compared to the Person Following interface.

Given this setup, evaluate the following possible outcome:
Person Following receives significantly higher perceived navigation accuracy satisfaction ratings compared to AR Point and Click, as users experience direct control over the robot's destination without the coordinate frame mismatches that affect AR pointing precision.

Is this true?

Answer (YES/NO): NO